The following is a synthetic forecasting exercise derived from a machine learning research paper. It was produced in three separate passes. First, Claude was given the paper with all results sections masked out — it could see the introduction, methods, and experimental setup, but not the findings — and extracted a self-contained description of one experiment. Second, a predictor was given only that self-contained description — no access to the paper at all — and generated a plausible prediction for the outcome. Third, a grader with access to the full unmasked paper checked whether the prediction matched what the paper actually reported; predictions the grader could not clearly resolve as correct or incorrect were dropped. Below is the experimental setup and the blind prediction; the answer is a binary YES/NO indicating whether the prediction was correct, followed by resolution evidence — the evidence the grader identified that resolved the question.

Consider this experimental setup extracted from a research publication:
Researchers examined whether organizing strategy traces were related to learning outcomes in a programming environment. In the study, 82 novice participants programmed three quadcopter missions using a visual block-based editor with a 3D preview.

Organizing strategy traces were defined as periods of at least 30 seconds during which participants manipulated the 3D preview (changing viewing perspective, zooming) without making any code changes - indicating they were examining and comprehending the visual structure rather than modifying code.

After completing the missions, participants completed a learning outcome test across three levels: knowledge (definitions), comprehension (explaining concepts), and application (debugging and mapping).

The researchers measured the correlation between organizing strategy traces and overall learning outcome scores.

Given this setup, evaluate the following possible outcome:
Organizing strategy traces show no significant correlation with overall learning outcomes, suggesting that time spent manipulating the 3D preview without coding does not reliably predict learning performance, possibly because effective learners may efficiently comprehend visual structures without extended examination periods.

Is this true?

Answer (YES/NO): NO